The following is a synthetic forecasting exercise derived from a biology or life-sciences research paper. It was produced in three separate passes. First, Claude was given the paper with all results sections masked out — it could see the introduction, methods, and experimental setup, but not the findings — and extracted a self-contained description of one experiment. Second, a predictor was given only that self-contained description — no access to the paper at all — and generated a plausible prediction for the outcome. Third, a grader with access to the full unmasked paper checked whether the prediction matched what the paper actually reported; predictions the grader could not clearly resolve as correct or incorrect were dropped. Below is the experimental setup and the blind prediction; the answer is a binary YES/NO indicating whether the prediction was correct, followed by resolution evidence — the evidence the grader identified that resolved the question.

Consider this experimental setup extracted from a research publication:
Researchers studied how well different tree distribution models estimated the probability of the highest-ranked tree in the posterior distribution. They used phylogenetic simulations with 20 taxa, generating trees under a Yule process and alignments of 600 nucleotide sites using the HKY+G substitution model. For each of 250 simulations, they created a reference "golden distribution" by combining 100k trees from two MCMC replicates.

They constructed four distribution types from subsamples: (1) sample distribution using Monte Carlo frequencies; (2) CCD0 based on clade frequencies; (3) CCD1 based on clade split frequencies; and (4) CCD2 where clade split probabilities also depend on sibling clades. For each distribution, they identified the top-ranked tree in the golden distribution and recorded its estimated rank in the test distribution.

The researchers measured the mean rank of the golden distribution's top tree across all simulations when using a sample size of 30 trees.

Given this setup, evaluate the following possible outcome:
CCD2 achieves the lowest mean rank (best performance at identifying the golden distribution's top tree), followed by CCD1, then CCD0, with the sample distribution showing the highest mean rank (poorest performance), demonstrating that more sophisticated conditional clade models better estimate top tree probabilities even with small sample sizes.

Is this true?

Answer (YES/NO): NO